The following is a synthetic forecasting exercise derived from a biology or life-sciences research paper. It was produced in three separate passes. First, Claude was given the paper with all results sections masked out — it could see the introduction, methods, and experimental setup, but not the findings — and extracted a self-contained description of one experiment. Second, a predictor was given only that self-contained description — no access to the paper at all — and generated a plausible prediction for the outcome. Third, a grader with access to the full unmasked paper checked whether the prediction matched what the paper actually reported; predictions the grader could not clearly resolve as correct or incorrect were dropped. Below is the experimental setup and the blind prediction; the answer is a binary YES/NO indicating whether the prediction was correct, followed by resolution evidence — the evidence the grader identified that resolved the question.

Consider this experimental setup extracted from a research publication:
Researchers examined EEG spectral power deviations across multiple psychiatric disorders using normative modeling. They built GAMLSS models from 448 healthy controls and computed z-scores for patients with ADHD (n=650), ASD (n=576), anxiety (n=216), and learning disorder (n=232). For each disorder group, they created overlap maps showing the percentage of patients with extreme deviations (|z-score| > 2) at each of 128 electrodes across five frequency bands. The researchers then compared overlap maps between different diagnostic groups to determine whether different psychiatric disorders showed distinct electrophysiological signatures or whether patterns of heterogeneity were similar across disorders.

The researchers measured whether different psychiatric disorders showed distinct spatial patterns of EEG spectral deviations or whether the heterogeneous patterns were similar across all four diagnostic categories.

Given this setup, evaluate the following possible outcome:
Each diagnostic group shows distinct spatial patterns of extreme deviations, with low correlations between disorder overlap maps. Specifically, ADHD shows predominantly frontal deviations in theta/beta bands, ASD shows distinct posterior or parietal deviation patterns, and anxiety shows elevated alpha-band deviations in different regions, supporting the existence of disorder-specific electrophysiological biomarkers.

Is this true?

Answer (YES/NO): NO